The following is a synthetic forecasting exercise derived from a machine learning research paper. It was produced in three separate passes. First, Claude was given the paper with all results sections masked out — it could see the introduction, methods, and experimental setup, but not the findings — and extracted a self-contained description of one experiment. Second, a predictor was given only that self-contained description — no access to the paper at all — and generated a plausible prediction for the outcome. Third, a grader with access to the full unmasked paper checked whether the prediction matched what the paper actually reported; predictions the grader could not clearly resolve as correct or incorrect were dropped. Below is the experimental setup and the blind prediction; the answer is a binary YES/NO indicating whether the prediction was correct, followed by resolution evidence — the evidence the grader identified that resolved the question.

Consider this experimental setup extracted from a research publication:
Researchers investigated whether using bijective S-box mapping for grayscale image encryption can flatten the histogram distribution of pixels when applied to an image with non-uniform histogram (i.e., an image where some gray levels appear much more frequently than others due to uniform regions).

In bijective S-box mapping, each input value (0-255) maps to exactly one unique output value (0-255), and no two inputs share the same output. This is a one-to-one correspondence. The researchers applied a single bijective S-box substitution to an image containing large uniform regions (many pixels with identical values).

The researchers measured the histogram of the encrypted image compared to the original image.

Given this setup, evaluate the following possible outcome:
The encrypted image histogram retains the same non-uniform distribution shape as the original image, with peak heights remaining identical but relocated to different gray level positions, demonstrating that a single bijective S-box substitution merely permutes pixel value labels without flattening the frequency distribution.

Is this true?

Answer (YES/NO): YES